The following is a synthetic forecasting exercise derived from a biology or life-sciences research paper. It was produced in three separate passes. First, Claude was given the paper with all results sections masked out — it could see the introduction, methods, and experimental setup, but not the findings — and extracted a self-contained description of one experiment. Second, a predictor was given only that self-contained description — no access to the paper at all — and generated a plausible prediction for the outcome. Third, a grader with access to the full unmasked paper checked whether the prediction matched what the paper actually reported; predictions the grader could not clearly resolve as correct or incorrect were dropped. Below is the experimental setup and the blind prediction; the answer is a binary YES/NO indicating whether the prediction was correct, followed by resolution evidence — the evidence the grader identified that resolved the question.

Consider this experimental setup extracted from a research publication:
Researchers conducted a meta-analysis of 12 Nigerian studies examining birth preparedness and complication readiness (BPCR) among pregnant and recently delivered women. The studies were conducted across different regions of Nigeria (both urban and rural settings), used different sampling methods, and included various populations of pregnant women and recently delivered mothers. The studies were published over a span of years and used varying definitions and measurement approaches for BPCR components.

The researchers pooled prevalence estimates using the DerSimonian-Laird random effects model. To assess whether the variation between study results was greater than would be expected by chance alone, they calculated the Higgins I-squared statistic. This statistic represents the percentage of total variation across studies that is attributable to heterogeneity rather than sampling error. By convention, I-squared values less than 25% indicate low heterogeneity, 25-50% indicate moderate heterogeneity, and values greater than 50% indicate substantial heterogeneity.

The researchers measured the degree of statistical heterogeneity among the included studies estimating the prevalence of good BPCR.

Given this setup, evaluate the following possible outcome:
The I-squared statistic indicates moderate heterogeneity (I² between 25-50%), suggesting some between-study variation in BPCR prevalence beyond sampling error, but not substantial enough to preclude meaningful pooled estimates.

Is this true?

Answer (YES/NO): NO